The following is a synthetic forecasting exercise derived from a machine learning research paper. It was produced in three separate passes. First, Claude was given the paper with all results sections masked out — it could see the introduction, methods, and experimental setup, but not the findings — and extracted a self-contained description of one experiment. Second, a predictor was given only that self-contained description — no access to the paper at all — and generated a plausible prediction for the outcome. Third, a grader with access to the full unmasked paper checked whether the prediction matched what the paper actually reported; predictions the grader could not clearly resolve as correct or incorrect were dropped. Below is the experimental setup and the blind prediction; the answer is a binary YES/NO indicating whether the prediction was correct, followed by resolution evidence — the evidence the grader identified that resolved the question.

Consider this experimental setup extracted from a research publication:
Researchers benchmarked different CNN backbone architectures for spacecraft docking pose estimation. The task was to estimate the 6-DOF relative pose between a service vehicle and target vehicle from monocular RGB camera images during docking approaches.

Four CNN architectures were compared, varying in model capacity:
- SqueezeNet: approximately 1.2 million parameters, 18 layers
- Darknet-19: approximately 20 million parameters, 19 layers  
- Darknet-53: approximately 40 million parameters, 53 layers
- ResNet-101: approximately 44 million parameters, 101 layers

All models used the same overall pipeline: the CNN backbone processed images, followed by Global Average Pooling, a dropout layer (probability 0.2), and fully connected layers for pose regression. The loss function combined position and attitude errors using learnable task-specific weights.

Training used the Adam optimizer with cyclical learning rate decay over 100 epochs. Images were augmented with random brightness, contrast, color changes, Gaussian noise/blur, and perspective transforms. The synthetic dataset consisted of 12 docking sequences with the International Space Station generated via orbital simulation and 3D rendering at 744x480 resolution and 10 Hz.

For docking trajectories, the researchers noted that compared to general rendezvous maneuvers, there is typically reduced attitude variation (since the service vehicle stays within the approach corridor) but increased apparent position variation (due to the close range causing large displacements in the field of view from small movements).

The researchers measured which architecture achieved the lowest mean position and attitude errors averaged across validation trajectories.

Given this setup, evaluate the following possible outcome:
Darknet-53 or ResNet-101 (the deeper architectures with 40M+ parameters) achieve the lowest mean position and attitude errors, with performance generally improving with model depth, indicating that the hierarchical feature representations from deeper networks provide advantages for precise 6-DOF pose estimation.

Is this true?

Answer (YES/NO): NO